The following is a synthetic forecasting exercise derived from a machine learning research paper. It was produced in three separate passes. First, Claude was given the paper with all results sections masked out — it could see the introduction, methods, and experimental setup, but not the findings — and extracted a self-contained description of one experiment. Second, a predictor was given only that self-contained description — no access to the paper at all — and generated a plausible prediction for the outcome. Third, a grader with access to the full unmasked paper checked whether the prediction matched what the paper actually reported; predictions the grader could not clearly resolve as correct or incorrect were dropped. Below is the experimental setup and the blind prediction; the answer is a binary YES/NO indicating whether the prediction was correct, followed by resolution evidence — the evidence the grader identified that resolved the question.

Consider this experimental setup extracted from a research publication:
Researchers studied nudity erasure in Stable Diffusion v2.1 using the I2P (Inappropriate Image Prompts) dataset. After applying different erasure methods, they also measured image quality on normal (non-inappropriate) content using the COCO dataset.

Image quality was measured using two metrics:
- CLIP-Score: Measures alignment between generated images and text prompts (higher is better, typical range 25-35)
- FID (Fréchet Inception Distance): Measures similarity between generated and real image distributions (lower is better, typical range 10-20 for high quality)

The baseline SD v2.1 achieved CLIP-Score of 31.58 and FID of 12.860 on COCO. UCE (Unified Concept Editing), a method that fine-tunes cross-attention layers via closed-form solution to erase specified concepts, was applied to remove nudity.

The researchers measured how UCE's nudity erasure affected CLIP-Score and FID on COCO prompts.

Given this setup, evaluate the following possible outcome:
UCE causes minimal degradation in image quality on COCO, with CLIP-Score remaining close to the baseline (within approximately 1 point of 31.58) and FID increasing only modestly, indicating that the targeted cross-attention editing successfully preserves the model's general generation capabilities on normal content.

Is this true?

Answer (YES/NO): NO